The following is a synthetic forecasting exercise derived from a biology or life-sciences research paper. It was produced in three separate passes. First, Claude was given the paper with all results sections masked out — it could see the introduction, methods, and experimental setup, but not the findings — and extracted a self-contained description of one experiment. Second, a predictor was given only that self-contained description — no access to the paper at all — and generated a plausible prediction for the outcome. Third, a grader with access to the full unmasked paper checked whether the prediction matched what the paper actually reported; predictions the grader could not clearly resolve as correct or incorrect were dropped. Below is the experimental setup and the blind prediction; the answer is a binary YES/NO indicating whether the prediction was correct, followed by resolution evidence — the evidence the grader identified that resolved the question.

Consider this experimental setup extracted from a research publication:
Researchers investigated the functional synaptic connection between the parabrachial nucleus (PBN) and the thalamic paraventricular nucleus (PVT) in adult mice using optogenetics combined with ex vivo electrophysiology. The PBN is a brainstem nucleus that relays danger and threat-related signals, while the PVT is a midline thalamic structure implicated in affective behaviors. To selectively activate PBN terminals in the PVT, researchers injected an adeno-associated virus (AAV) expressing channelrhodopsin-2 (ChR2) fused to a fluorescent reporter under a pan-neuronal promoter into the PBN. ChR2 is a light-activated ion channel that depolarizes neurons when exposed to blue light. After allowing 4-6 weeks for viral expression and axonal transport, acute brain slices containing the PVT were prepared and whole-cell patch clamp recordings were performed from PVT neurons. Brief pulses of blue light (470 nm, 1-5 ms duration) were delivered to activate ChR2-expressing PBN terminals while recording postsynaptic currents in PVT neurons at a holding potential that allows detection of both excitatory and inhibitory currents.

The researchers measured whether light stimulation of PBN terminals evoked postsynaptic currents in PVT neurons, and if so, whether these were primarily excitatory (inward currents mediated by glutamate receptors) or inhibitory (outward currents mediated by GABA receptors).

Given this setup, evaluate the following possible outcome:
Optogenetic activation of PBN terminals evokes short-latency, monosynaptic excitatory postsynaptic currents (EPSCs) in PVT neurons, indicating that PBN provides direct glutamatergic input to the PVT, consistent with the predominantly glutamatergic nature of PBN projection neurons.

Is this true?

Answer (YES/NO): YES